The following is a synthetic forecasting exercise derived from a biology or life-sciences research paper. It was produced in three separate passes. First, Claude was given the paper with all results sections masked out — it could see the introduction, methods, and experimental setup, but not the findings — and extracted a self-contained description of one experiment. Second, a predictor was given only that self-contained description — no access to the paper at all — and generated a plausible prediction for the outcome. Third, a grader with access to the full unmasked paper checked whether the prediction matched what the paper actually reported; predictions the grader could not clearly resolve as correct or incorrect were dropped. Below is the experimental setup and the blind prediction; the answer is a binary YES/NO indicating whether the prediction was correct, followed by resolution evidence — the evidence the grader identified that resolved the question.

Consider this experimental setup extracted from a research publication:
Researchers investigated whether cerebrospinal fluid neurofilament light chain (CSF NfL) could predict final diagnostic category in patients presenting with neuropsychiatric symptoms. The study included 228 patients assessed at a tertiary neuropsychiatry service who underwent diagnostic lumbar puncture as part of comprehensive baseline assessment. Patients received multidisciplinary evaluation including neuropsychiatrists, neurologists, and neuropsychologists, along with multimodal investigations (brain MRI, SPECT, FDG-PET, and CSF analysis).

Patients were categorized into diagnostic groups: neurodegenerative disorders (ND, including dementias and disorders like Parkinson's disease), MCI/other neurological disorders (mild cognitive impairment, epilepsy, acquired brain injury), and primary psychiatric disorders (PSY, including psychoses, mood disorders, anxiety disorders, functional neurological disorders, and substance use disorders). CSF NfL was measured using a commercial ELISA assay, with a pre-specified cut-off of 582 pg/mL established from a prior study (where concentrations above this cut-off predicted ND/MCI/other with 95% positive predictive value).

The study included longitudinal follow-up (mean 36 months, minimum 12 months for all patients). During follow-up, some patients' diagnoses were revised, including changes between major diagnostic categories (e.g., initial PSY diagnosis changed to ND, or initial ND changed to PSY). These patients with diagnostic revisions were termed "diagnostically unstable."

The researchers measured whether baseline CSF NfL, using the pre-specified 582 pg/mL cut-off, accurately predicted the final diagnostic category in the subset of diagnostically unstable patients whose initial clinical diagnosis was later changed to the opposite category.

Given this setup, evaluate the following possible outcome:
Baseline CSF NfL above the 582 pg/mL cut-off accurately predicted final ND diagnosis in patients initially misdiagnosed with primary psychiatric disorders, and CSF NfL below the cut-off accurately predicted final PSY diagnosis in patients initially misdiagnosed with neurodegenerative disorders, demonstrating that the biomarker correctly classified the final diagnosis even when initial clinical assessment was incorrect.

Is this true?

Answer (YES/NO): YES